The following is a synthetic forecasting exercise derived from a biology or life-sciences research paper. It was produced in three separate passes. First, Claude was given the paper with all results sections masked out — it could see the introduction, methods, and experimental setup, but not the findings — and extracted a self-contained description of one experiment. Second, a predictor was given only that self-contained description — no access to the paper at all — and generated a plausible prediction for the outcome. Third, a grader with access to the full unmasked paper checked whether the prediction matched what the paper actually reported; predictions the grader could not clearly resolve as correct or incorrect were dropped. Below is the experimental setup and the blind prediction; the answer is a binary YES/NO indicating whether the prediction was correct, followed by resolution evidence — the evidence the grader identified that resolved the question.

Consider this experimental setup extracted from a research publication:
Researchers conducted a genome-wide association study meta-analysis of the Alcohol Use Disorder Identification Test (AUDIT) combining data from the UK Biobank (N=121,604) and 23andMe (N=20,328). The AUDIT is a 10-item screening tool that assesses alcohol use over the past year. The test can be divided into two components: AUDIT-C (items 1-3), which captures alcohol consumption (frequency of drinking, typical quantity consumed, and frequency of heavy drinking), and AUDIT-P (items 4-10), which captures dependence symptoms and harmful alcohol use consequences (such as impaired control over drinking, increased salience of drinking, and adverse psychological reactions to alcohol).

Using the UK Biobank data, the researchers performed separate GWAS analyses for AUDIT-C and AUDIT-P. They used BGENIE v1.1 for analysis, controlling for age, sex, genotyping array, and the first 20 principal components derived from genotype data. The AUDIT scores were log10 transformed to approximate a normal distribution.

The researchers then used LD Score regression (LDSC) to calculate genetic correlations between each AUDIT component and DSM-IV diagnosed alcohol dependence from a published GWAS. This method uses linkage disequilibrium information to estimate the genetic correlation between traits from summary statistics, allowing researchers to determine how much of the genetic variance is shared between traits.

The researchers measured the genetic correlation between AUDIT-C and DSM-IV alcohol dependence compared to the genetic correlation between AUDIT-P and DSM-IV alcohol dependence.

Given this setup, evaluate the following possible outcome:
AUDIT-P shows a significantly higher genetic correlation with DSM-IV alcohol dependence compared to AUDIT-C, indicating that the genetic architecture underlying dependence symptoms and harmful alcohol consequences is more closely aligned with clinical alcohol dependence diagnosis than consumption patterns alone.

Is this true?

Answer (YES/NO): YES